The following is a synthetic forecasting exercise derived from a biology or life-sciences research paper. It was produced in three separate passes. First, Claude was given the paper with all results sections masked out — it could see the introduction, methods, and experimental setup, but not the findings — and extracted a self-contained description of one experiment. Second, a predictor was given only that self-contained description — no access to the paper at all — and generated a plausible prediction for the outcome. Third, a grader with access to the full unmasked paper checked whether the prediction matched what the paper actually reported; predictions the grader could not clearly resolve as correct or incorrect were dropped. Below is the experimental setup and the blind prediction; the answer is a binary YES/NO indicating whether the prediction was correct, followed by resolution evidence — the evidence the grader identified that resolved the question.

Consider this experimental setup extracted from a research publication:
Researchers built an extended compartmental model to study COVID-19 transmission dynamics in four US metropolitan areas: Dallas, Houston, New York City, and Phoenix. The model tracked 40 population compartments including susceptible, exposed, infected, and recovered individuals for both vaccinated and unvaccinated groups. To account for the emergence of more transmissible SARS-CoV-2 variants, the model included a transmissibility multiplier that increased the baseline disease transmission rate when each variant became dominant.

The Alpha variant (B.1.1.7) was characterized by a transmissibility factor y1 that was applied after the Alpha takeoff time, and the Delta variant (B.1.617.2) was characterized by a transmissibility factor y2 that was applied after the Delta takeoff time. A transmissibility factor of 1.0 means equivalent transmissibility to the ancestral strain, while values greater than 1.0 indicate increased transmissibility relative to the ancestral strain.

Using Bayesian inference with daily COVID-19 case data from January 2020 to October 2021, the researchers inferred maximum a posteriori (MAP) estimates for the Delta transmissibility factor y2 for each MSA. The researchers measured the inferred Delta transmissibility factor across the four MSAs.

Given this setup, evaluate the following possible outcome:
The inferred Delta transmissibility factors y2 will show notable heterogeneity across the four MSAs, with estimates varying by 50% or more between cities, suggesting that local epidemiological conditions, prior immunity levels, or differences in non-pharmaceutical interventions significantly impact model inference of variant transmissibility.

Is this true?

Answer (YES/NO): NO